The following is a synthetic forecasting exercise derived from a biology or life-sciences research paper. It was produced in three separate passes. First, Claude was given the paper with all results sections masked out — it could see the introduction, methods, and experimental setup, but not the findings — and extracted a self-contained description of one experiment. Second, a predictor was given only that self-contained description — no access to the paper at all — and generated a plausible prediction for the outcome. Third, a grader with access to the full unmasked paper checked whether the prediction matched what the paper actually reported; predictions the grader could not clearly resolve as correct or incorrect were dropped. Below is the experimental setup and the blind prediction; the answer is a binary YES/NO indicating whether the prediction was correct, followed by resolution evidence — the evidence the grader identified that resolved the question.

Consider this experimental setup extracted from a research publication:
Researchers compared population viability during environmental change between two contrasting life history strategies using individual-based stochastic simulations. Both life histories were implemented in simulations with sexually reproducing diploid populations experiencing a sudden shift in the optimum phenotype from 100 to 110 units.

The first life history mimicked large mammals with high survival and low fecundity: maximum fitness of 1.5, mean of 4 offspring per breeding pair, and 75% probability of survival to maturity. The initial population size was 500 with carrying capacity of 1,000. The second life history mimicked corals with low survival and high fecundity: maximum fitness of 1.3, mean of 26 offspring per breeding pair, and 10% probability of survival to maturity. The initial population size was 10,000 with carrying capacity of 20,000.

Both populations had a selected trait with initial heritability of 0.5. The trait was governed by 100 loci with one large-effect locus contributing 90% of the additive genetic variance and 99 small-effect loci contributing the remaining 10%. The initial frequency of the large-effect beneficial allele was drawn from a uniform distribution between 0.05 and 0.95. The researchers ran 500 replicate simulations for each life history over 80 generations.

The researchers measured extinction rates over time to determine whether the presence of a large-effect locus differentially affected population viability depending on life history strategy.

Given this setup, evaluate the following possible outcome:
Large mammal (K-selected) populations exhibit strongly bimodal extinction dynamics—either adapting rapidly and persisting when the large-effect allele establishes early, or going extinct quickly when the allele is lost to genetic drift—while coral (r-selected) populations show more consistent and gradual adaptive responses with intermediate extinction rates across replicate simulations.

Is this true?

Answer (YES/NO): NO